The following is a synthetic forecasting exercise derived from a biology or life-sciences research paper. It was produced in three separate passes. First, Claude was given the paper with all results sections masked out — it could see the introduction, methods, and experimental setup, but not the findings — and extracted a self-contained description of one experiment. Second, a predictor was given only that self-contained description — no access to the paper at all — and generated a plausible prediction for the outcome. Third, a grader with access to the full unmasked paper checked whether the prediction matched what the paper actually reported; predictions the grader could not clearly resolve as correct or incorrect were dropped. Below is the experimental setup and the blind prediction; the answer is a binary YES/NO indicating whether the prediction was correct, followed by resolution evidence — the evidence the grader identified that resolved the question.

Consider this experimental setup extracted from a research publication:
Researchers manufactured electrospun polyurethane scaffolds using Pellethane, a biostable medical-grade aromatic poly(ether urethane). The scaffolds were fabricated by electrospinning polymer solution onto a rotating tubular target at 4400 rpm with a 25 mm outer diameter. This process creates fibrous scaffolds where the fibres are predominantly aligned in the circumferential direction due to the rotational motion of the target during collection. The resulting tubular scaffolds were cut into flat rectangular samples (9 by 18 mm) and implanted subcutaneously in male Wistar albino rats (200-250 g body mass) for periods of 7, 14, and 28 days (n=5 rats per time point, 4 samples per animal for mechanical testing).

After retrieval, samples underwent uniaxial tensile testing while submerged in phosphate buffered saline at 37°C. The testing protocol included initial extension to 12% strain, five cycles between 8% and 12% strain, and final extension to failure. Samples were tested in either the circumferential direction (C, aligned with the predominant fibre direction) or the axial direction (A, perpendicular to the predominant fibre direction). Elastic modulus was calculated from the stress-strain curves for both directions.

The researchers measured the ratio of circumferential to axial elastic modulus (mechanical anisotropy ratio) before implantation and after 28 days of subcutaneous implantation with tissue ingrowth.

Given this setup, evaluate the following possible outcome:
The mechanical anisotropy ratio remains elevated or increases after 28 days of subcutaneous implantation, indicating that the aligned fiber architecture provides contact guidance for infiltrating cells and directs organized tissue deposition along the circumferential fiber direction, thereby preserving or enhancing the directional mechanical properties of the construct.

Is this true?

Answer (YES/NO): NO